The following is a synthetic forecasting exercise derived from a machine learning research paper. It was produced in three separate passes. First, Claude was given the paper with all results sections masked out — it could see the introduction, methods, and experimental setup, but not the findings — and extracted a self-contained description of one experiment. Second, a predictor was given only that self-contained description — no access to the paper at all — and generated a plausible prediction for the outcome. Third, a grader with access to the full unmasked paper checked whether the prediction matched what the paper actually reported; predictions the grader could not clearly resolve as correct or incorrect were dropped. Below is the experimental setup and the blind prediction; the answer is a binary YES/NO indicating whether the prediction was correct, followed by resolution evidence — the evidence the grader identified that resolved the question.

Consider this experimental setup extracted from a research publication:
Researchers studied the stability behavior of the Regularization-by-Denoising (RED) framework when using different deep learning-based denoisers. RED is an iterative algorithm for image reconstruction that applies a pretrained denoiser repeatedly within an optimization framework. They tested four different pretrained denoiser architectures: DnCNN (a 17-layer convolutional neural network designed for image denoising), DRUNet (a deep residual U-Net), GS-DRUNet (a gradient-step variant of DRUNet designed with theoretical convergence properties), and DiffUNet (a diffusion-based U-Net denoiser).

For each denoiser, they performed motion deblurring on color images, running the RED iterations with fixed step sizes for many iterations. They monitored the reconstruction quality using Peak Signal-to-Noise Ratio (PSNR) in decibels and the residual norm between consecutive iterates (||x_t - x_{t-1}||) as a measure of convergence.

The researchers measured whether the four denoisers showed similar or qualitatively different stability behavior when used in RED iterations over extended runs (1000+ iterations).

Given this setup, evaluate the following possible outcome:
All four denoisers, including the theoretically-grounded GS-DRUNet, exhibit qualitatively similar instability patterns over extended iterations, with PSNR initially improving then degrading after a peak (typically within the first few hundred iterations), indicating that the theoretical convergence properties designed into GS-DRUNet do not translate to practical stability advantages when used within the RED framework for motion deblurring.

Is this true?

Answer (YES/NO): YES